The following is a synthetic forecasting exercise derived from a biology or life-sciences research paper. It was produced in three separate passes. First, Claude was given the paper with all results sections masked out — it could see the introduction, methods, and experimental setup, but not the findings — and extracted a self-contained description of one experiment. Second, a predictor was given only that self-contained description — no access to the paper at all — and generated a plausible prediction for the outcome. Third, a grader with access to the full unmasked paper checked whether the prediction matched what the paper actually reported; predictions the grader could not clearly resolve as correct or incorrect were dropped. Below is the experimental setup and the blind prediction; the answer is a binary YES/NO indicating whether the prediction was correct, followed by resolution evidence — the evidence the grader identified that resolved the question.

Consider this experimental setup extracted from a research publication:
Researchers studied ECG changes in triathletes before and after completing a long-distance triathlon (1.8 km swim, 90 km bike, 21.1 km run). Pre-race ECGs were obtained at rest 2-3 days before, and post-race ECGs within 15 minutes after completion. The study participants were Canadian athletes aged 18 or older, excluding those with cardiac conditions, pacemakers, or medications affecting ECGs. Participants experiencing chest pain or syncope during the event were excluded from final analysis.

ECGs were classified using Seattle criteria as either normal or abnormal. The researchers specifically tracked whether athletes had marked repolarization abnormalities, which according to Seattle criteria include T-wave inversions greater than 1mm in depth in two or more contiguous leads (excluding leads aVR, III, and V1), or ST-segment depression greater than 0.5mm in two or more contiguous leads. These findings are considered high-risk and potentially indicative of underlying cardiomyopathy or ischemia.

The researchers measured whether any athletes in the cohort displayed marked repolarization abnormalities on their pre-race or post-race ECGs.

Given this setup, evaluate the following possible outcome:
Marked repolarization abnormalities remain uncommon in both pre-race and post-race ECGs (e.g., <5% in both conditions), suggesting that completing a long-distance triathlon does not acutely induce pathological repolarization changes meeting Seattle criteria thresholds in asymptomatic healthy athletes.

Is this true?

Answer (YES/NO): YES